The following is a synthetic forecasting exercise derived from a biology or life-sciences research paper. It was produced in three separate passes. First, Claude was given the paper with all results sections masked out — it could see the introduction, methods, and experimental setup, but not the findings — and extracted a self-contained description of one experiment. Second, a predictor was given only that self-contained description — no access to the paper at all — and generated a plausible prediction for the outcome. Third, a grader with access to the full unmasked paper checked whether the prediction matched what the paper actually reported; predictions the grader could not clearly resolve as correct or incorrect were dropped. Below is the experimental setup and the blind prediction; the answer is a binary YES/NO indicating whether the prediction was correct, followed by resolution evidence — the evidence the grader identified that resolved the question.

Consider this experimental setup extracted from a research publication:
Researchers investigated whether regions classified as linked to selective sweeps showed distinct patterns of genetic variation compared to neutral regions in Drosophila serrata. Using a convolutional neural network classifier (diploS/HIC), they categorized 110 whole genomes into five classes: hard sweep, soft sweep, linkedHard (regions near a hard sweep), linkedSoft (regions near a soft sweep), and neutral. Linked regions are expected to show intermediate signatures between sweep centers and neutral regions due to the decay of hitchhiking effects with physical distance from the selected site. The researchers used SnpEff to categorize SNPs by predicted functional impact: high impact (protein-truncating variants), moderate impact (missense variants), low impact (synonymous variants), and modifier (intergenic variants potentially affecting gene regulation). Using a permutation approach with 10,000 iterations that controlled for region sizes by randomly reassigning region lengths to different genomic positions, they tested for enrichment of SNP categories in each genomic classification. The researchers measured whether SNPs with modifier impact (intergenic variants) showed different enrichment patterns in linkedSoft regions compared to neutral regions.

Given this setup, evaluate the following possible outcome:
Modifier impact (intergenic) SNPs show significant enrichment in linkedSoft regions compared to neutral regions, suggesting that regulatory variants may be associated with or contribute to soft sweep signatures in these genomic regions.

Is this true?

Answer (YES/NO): NO